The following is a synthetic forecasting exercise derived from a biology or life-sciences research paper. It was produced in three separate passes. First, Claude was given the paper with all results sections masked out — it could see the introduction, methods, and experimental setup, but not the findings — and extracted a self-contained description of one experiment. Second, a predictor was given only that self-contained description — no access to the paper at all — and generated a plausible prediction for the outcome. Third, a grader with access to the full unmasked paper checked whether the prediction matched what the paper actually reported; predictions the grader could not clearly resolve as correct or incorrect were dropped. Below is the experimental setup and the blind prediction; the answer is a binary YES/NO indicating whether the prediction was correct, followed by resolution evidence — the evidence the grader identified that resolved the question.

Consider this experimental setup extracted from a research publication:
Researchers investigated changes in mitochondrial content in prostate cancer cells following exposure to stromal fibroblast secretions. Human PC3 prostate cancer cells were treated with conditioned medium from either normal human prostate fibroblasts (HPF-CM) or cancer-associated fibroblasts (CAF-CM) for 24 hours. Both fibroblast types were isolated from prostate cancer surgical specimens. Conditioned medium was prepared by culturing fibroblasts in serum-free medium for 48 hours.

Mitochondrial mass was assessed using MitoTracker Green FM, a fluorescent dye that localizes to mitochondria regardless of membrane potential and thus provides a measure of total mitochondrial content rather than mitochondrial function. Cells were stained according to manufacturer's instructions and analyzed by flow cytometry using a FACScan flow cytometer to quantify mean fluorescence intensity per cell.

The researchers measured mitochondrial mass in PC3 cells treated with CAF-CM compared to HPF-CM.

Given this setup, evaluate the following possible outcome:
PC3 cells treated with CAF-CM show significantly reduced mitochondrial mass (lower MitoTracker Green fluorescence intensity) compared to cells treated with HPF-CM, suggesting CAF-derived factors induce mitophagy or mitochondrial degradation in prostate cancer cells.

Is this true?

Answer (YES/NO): NO